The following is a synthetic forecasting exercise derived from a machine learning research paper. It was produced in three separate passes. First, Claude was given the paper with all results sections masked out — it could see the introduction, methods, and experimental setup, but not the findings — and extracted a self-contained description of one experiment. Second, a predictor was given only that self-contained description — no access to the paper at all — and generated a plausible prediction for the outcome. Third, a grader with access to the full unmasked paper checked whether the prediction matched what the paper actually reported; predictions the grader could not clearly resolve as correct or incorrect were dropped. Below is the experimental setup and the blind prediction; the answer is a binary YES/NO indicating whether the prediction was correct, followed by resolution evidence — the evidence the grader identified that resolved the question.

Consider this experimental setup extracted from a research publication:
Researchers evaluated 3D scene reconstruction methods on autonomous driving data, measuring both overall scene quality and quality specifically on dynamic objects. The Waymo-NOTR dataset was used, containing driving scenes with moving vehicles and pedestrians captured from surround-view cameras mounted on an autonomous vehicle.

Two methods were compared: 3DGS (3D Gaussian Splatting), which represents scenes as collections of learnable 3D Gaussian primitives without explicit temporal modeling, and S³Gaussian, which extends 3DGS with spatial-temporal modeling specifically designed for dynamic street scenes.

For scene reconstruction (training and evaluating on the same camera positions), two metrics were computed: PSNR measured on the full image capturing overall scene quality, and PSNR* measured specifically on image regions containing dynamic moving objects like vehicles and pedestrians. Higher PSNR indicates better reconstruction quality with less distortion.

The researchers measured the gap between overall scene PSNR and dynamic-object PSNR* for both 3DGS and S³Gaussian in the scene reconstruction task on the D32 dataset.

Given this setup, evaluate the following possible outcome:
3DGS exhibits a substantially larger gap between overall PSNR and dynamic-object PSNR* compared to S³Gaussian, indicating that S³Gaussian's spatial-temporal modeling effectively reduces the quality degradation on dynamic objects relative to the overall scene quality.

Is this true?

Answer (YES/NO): NO